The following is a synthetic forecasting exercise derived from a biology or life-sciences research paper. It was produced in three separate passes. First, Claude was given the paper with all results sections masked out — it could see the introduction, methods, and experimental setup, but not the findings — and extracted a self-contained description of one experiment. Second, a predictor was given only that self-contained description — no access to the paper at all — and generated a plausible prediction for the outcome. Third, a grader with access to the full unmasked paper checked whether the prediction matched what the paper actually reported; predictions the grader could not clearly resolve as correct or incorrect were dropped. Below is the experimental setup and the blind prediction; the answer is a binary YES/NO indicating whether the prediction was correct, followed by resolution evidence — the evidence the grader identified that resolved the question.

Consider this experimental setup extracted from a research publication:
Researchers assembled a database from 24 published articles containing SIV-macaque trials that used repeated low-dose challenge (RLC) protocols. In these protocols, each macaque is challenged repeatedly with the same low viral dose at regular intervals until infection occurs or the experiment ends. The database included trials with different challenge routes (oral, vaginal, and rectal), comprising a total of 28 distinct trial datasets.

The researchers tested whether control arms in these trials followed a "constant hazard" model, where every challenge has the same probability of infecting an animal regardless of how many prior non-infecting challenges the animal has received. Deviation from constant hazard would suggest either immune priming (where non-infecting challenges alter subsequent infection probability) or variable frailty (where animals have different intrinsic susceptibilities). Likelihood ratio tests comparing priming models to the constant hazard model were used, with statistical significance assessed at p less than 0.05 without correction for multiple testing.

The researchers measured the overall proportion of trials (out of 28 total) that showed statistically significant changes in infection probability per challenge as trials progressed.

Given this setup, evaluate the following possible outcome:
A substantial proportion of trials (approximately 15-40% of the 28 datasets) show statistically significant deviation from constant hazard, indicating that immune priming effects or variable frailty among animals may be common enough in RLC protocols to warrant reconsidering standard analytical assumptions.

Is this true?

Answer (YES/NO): YES